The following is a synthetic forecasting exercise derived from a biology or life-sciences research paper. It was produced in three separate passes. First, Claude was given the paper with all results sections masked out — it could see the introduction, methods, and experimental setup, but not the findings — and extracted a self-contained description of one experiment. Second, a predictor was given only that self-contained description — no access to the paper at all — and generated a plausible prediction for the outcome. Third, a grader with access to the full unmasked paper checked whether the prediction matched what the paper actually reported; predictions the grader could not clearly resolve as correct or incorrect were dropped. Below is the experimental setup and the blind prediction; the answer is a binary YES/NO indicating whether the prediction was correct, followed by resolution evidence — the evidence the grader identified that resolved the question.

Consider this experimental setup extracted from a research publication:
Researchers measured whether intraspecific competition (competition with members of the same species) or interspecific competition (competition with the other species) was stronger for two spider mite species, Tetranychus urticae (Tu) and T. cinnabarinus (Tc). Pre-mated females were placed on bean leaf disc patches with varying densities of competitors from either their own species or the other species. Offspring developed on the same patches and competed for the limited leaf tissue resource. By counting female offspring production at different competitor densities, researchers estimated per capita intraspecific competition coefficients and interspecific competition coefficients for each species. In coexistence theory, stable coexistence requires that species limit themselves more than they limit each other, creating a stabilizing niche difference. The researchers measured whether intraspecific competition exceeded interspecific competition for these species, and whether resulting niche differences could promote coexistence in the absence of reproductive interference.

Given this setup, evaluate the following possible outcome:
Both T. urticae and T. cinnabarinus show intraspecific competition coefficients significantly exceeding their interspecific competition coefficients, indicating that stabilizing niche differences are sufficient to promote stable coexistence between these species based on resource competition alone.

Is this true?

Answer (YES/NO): NO